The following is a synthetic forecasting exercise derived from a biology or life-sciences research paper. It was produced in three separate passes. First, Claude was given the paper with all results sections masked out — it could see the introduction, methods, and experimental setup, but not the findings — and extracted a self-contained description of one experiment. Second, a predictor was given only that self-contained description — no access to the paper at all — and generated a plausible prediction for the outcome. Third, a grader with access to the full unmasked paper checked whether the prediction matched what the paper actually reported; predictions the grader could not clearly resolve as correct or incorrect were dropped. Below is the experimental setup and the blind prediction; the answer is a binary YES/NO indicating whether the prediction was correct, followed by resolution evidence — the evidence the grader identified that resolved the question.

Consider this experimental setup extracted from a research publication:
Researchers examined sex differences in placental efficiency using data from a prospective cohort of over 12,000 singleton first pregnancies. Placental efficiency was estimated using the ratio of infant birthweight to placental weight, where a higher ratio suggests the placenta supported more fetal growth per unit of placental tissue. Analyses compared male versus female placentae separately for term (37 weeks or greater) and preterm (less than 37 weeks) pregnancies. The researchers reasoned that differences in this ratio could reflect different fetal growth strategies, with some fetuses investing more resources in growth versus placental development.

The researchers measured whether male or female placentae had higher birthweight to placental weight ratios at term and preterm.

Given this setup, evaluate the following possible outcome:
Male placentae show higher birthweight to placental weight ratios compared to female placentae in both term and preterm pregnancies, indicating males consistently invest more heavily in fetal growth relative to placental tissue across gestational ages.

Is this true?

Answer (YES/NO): YES